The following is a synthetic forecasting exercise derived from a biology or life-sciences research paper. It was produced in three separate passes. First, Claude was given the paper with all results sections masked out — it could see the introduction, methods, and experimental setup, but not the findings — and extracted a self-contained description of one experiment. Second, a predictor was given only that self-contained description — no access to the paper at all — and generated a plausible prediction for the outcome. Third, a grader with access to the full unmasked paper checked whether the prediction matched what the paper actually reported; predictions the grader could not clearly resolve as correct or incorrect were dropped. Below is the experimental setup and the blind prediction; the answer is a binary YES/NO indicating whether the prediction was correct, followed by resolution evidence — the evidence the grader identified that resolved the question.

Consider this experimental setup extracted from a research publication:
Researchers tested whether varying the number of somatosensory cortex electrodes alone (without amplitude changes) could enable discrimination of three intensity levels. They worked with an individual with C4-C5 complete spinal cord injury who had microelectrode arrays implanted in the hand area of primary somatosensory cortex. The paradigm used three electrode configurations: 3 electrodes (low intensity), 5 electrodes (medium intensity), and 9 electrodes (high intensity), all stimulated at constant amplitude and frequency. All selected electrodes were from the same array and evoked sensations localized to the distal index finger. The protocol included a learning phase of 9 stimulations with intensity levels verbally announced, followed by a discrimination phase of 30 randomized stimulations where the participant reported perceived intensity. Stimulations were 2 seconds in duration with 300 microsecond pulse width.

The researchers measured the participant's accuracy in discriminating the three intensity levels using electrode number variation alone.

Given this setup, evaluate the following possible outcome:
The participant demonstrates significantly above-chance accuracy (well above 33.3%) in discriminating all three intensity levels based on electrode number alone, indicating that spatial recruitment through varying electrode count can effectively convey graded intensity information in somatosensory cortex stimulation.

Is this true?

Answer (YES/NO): YES